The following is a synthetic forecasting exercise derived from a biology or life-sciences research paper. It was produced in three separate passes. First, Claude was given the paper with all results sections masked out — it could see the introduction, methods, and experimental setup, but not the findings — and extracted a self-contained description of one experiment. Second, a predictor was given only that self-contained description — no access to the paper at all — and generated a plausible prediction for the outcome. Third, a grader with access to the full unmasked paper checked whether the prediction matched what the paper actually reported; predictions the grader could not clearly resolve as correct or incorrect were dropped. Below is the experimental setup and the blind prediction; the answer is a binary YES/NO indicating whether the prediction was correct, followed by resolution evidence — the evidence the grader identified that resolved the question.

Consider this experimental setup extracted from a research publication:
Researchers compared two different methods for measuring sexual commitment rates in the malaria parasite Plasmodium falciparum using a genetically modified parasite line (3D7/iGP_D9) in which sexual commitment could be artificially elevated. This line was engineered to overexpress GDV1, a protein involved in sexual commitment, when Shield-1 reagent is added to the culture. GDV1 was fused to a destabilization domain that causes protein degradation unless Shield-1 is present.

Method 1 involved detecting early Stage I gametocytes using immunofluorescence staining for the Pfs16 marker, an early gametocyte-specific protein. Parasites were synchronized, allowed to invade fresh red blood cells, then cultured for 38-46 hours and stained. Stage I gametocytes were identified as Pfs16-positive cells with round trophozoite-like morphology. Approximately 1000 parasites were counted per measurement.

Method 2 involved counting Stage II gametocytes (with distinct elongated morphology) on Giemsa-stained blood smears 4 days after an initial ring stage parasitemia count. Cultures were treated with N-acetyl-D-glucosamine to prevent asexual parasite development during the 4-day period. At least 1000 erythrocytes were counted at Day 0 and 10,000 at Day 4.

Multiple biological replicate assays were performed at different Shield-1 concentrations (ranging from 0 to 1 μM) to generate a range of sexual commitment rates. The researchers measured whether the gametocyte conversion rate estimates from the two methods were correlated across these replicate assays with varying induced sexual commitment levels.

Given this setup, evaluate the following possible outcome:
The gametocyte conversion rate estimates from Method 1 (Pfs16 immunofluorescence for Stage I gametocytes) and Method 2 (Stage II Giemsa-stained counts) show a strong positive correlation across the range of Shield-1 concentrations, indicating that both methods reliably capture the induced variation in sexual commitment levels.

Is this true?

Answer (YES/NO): YES